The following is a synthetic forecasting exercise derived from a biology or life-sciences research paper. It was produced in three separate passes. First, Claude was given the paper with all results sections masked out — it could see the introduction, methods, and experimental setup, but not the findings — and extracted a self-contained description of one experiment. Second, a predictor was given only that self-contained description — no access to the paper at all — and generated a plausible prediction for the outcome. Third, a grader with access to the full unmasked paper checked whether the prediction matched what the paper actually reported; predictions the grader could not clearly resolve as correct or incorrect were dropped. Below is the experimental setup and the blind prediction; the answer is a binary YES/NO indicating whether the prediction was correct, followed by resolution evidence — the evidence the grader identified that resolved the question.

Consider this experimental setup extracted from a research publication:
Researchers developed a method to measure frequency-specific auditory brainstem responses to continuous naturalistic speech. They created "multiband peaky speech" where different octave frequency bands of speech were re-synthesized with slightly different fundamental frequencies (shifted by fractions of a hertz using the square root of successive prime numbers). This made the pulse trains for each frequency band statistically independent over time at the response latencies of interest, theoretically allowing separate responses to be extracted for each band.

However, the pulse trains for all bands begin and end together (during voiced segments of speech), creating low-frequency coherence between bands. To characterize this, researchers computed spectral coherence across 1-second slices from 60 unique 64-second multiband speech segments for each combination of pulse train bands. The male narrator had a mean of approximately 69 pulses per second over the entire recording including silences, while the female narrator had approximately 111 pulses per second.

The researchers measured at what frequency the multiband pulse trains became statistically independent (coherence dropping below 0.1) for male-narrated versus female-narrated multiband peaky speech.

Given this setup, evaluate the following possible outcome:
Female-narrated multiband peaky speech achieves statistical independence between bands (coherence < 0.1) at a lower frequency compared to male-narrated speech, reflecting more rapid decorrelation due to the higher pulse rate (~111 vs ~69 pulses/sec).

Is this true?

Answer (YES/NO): NO